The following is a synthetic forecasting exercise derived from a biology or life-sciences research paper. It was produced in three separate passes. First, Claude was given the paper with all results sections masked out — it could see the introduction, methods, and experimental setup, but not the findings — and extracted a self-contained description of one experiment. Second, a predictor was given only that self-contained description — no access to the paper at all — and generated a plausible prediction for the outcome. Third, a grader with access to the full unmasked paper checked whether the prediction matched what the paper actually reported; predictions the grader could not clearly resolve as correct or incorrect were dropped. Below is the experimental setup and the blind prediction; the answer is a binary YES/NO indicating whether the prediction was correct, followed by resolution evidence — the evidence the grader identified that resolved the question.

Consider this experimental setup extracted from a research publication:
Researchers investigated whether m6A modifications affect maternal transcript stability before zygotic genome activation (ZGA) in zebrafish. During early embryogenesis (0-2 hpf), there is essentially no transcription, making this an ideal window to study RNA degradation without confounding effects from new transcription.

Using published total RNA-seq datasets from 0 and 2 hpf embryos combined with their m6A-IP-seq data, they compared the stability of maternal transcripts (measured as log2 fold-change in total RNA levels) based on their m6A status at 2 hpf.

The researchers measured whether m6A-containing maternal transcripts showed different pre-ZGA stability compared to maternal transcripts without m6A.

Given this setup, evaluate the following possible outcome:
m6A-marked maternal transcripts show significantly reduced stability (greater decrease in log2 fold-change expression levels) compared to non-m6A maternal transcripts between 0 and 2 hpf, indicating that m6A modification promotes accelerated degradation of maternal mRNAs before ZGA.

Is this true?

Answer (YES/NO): NO